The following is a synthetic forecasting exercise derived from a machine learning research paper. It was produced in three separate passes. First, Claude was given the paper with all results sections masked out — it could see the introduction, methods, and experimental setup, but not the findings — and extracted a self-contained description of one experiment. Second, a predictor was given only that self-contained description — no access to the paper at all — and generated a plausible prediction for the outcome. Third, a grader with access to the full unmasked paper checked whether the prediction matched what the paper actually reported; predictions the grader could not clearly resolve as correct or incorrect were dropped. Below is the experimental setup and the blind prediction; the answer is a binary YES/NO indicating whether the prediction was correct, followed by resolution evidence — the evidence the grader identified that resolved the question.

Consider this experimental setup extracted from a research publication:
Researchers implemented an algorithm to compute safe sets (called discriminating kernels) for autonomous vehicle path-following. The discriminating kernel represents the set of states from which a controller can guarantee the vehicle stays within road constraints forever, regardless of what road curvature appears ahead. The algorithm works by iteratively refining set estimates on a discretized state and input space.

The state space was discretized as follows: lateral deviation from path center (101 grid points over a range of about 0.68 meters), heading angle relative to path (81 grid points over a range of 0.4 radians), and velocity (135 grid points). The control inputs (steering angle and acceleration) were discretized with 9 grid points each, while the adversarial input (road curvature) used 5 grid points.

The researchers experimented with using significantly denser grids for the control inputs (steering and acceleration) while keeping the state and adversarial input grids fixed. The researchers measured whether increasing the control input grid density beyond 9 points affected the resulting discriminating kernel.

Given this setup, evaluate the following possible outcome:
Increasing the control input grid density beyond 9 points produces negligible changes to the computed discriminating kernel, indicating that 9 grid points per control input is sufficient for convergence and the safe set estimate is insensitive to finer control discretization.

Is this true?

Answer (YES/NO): YES